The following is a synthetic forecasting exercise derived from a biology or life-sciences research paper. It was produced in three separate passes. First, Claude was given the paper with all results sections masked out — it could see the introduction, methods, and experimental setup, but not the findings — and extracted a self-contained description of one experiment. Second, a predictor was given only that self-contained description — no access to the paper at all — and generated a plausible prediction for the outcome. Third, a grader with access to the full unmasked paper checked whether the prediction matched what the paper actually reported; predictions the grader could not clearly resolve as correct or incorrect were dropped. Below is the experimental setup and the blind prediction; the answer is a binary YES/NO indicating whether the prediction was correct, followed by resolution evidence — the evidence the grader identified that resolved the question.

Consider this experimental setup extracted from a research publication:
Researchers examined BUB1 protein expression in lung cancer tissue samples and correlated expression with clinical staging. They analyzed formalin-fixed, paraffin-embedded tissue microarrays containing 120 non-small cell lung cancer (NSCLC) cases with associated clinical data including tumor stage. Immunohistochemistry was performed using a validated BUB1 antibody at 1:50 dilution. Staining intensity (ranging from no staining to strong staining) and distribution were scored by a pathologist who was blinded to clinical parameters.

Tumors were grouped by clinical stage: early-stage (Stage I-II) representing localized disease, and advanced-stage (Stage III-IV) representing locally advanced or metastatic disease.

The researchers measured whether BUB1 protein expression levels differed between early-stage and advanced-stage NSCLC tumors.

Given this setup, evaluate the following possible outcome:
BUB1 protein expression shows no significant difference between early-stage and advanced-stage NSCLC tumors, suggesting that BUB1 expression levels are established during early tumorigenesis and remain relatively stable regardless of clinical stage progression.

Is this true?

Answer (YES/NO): YES